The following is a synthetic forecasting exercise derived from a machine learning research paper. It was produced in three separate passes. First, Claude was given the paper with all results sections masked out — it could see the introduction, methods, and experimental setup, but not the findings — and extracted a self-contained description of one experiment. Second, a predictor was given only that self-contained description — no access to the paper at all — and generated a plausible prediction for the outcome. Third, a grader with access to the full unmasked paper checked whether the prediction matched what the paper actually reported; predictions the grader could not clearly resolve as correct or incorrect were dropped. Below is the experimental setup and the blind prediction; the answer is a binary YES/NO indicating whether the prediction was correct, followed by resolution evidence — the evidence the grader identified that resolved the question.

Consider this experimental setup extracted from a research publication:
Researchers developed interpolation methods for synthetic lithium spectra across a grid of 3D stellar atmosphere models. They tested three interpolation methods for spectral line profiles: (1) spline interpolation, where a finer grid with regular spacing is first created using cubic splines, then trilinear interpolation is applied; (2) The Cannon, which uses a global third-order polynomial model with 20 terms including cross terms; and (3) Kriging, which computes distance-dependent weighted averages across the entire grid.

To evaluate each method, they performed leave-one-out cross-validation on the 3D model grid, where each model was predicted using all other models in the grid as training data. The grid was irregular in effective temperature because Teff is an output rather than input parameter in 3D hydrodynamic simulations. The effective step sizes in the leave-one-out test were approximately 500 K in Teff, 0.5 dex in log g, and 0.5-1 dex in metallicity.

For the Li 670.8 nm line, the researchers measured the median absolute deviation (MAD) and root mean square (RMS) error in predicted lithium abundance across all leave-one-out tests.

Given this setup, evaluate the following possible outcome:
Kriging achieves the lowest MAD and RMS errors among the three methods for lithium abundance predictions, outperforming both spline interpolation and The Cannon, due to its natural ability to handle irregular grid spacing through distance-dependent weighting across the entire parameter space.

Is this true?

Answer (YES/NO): YES